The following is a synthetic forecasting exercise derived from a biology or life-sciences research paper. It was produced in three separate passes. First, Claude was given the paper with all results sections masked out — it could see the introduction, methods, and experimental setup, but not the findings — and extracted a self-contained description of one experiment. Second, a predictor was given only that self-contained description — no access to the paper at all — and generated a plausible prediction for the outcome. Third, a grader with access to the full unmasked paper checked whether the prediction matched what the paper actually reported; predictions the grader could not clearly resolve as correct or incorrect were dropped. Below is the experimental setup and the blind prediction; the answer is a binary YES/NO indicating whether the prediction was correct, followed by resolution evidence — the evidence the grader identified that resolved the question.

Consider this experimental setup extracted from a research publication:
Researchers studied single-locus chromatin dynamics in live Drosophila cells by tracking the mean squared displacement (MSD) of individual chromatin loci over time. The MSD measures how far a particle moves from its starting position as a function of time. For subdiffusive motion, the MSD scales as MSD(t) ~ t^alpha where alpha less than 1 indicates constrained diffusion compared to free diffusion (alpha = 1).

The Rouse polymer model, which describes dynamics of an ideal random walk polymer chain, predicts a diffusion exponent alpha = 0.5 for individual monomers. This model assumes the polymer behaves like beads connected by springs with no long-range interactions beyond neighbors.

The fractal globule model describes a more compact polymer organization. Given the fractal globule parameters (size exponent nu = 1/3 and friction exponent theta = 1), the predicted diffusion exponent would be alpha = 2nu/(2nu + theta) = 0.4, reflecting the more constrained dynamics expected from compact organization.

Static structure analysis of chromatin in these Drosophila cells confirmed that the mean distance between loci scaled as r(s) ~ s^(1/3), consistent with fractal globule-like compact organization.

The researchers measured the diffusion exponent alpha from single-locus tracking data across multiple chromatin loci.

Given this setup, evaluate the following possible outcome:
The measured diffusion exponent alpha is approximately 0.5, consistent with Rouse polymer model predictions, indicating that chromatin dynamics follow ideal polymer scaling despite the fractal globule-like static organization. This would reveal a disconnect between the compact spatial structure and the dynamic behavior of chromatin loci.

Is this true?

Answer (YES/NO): YES